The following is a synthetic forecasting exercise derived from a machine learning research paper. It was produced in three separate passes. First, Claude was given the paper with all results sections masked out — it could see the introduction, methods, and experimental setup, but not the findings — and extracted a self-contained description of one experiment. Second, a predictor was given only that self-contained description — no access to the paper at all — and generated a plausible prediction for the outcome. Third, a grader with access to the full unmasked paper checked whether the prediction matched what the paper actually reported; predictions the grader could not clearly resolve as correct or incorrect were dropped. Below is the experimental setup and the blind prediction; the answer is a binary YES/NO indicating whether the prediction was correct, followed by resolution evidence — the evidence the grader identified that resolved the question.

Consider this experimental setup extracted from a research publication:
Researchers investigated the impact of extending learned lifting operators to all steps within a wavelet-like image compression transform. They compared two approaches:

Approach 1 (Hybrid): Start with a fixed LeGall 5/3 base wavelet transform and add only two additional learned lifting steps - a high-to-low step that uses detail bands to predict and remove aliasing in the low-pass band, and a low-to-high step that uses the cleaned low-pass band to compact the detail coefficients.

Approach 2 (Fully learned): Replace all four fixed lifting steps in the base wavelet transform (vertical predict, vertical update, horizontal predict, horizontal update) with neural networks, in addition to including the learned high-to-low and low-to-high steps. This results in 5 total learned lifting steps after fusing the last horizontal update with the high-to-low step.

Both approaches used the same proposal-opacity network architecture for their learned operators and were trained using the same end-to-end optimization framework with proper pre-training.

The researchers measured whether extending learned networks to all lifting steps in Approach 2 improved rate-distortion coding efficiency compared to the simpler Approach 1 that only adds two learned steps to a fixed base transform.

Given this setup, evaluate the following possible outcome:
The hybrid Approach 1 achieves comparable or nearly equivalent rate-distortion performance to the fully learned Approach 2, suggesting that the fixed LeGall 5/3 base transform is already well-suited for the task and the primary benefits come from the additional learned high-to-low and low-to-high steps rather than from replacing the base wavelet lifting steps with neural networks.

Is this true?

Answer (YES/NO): NO